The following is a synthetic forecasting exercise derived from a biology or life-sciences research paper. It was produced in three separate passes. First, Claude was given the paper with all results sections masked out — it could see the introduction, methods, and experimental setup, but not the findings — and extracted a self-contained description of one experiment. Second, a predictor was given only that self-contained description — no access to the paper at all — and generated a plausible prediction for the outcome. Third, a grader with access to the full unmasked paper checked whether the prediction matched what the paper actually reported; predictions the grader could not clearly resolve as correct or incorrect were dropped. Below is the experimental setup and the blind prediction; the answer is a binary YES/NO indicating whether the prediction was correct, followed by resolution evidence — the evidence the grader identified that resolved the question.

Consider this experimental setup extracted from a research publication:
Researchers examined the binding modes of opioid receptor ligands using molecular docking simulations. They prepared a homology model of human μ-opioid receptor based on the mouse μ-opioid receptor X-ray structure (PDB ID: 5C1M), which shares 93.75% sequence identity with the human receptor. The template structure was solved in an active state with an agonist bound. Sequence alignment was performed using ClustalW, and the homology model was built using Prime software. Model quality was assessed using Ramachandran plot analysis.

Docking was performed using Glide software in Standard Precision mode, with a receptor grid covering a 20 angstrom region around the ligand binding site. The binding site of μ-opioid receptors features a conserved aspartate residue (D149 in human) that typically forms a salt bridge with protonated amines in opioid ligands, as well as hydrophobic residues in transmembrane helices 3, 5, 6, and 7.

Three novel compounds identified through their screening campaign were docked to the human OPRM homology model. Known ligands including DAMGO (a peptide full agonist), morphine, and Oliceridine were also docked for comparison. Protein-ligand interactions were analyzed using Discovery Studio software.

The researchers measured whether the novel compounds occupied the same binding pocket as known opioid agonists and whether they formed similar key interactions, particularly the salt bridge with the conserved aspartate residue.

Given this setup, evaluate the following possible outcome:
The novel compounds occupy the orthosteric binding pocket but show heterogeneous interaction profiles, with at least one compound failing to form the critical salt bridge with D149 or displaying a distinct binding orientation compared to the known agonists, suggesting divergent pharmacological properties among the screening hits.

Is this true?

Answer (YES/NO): NO